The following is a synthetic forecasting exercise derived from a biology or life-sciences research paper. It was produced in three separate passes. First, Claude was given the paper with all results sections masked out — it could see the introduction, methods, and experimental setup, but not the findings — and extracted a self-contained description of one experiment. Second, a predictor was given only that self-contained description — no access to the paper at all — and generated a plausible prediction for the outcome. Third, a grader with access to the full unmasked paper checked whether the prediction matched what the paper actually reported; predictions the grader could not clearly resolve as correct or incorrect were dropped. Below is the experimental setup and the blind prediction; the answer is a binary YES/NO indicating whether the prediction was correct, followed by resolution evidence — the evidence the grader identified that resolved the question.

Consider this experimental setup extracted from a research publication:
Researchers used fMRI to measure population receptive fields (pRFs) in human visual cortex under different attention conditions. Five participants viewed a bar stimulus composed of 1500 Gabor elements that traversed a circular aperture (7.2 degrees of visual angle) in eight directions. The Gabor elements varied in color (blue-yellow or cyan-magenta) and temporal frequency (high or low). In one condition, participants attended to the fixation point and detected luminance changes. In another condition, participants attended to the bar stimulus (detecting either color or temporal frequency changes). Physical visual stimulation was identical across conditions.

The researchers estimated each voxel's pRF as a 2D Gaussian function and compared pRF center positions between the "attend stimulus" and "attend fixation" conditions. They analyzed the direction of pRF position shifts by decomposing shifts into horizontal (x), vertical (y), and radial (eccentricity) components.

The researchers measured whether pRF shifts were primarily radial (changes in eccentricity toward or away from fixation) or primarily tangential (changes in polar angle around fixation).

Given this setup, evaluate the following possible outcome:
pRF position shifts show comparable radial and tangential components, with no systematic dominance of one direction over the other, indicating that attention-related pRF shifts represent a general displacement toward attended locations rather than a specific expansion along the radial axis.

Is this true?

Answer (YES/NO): NO